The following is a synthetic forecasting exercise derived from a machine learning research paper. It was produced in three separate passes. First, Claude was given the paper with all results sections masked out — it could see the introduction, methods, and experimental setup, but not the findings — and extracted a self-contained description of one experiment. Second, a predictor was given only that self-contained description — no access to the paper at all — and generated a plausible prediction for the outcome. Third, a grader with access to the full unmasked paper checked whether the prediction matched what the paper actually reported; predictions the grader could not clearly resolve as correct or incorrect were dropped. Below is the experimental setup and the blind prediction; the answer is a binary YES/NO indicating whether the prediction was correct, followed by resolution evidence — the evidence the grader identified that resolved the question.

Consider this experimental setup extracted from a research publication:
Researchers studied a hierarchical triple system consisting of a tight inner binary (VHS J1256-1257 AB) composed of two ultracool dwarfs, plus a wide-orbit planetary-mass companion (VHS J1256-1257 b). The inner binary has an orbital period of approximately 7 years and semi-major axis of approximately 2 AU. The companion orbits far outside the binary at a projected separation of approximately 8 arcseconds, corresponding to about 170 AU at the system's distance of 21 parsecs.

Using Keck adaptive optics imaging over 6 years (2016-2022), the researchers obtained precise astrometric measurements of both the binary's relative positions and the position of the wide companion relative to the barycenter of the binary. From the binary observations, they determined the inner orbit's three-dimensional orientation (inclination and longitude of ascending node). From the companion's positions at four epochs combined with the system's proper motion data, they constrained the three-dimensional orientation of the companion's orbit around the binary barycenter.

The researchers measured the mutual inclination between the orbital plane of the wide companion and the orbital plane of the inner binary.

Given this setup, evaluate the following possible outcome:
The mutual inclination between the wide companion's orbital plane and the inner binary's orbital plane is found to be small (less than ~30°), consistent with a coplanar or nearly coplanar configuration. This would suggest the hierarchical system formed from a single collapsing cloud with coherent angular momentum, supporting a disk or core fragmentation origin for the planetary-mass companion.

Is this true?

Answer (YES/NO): NO